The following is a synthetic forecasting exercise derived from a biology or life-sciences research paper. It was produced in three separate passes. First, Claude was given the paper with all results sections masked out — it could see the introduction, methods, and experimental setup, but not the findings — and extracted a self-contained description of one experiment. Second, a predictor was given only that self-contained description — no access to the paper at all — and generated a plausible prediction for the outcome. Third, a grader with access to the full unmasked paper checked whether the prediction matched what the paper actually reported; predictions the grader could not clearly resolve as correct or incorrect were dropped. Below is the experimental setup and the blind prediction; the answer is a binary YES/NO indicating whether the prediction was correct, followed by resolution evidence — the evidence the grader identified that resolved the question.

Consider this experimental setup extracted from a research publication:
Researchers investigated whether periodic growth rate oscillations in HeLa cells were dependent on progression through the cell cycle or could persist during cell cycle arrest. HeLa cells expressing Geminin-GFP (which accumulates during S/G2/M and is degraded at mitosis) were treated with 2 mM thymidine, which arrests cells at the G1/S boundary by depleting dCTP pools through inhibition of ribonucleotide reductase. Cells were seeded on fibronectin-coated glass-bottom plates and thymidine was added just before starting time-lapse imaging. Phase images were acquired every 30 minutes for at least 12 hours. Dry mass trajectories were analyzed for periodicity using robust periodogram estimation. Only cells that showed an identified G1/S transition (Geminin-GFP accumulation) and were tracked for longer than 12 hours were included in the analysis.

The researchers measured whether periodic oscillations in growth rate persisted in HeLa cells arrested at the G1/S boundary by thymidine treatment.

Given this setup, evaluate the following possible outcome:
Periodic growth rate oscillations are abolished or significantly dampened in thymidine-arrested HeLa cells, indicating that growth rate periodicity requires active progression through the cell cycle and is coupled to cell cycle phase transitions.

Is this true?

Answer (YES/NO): NO